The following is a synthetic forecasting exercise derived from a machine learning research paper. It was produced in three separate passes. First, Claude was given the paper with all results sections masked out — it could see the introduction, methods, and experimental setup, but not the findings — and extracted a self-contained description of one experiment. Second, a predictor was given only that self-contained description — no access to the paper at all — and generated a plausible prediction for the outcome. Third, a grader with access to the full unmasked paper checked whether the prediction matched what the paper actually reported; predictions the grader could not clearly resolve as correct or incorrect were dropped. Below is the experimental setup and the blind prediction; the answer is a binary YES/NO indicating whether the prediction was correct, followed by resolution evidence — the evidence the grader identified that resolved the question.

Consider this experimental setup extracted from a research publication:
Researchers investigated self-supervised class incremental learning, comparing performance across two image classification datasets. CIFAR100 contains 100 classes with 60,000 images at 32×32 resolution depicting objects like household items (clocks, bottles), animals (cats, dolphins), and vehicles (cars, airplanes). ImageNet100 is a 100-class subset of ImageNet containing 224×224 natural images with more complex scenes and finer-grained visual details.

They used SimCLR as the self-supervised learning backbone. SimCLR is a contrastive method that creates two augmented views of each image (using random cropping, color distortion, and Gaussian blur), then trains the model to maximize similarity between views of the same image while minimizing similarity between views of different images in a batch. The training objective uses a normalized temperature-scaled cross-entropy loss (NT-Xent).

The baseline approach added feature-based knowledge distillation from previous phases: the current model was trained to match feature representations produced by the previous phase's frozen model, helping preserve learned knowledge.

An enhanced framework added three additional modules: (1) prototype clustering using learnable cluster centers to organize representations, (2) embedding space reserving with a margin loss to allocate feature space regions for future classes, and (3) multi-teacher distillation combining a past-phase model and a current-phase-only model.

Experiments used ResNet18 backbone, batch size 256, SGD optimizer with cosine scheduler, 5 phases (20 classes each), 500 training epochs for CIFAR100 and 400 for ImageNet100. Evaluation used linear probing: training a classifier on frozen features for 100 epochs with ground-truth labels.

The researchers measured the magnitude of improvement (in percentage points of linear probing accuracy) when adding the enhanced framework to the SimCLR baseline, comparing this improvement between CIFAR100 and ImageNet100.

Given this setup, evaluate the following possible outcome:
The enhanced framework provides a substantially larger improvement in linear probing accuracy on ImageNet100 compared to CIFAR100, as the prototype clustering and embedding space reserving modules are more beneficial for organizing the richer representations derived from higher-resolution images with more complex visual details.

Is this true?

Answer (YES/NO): YES